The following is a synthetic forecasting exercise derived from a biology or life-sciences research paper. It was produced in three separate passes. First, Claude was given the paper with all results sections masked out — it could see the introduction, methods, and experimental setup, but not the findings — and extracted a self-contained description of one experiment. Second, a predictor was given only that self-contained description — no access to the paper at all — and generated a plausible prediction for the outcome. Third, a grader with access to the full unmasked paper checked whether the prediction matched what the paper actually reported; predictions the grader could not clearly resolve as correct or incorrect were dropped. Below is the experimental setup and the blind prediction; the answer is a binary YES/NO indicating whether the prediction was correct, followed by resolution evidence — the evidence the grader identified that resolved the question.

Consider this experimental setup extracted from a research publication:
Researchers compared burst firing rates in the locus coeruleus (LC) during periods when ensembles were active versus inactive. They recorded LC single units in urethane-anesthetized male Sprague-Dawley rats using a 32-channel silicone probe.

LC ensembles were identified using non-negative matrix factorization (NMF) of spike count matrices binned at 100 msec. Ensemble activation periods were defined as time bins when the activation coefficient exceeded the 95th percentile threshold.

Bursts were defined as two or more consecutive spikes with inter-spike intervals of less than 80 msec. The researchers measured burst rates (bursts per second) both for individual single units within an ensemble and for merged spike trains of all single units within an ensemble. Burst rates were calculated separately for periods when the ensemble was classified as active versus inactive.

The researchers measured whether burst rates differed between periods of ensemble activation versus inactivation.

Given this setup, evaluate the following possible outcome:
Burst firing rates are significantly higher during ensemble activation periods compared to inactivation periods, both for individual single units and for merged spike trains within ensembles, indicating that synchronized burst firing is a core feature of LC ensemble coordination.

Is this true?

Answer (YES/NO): YES